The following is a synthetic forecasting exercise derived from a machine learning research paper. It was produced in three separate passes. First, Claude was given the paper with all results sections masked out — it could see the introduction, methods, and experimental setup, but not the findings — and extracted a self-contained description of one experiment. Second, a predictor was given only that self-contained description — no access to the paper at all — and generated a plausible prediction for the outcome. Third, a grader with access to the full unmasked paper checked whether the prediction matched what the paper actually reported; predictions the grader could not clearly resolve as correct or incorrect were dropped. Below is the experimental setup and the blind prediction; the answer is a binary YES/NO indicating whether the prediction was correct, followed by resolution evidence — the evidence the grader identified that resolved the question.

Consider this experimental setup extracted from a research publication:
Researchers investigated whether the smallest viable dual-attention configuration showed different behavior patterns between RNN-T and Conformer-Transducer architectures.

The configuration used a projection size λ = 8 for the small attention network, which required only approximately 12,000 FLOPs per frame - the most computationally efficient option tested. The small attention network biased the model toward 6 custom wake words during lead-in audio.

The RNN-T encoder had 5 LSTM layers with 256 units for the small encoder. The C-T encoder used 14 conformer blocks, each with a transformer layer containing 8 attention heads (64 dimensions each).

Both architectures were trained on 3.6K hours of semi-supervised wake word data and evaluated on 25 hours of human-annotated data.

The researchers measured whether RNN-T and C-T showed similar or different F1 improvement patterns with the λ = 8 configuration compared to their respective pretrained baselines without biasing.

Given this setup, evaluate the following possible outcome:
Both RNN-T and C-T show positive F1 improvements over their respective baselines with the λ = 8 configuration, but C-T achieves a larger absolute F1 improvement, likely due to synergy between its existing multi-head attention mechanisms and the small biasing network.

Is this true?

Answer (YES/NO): YES